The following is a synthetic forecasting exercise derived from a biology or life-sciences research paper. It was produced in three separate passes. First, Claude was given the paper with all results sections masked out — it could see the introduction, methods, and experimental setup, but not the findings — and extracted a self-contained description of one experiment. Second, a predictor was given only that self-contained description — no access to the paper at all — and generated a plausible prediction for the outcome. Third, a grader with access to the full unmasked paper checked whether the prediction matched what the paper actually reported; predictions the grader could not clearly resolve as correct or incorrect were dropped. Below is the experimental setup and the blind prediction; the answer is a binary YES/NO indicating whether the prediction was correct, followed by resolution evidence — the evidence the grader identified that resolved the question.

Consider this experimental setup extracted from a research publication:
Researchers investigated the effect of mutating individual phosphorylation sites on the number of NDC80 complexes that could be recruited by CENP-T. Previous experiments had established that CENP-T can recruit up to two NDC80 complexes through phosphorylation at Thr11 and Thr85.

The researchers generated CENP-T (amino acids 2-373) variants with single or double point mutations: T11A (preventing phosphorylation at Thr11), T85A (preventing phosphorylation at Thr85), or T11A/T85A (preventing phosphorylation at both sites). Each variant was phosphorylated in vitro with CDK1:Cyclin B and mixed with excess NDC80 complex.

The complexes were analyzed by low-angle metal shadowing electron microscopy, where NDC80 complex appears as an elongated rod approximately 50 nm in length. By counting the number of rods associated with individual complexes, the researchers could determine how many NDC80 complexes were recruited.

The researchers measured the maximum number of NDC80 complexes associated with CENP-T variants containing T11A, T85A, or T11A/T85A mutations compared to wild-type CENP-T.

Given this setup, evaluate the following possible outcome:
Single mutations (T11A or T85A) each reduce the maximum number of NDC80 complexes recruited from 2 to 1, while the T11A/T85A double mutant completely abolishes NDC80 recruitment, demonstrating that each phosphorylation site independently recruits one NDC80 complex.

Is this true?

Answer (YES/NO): YES